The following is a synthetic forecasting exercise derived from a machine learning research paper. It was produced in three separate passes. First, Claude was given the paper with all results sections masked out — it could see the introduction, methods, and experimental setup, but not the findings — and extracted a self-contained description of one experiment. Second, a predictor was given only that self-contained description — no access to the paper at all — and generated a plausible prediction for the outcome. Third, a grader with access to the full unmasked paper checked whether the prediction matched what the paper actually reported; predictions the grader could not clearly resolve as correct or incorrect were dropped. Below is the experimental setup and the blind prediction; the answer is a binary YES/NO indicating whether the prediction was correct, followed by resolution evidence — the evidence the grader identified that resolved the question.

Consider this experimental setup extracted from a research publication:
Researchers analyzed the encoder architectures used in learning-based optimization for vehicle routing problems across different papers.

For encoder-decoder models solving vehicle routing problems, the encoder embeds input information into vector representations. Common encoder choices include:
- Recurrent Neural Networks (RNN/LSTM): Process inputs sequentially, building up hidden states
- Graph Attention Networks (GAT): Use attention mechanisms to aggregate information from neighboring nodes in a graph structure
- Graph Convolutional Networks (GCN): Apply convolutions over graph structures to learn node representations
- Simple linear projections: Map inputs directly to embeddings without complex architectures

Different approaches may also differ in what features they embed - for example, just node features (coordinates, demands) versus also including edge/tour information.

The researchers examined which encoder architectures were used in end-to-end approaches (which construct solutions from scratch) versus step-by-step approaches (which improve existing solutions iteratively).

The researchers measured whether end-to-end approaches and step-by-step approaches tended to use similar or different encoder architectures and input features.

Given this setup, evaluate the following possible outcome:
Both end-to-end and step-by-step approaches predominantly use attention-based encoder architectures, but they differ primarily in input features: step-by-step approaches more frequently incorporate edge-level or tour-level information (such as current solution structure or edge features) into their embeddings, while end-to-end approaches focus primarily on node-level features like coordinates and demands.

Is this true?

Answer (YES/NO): NO